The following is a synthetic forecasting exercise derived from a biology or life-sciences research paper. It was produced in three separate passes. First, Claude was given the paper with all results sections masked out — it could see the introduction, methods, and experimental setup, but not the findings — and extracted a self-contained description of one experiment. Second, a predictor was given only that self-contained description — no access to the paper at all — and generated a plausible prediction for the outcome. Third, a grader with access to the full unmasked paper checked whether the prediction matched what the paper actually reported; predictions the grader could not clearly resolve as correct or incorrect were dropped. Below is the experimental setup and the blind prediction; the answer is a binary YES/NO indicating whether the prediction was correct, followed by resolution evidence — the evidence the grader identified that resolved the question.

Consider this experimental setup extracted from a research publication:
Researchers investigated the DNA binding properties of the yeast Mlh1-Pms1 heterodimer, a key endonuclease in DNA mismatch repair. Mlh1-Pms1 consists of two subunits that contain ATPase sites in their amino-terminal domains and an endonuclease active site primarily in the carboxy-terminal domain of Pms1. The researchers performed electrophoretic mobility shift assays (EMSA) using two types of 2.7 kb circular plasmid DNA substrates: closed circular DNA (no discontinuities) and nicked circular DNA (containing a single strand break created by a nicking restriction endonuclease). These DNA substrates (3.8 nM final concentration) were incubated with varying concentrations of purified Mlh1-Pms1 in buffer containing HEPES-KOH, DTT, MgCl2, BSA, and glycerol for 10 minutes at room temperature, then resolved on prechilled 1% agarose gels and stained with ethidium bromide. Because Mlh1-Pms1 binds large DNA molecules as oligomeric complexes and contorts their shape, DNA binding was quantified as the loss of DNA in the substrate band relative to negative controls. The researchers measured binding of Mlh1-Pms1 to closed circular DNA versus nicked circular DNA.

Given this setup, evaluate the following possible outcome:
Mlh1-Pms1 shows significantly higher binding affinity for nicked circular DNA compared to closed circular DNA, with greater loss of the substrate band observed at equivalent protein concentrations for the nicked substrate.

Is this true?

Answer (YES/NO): YES